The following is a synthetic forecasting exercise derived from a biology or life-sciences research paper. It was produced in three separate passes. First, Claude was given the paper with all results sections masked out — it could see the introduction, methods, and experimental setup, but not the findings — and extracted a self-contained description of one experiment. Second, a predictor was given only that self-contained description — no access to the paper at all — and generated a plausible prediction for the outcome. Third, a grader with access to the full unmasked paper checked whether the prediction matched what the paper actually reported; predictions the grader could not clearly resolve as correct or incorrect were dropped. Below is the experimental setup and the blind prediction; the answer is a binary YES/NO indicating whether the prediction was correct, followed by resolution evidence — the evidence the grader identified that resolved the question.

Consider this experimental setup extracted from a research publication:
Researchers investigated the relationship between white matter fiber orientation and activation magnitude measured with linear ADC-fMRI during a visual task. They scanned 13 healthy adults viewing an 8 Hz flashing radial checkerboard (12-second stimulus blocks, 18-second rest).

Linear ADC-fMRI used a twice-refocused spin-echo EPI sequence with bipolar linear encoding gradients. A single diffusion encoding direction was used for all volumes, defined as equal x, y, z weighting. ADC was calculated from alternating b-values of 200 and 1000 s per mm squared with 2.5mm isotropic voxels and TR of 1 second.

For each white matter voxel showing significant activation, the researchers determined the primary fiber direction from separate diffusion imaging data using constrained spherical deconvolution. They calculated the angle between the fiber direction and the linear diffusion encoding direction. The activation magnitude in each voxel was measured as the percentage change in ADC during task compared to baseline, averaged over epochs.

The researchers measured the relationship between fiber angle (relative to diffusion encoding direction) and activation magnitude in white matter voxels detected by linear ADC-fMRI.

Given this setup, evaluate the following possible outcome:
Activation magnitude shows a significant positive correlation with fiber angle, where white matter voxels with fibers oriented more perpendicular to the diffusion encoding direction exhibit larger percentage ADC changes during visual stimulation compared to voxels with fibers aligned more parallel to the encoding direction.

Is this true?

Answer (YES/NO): YES